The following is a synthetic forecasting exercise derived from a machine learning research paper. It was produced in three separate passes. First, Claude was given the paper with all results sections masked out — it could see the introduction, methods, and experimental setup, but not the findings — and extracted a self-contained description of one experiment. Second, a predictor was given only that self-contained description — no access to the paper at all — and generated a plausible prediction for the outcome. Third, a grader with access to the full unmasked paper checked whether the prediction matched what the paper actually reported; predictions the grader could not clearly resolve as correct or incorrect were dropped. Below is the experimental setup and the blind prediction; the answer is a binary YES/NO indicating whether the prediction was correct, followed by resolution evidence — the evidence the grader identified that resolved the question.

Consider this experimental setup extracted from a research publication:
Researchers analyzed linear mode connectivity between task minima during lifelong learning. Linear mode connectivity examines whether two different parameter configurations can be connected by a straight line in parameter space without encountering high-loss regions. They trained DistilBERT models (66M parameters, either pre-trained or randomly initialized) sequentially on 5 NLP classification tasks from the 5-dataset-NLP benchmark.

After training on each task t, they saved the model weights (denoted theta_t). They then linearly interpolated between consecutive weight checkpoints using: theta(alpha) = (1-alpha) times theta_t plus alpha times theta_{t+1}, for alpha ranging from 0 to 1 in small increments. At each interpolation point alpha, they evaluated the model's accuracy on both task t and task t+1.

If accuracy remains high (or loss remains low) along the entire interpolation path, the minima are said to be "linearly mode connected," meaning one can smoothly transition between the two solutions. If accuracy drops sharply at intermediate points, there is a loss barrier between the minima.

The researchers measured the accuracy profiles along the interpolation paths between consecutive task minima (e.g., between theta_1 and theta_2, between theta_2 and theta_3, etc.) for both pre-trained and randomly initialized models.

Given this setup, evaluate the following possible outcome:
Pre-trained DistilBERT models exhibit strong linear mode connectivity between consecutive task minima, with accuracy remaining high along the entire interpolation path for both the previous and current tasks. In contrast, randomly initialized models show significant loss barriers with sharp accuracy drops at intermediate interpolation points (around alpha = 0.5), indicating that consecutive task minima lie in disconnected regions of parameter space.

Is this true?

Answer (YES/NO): NO